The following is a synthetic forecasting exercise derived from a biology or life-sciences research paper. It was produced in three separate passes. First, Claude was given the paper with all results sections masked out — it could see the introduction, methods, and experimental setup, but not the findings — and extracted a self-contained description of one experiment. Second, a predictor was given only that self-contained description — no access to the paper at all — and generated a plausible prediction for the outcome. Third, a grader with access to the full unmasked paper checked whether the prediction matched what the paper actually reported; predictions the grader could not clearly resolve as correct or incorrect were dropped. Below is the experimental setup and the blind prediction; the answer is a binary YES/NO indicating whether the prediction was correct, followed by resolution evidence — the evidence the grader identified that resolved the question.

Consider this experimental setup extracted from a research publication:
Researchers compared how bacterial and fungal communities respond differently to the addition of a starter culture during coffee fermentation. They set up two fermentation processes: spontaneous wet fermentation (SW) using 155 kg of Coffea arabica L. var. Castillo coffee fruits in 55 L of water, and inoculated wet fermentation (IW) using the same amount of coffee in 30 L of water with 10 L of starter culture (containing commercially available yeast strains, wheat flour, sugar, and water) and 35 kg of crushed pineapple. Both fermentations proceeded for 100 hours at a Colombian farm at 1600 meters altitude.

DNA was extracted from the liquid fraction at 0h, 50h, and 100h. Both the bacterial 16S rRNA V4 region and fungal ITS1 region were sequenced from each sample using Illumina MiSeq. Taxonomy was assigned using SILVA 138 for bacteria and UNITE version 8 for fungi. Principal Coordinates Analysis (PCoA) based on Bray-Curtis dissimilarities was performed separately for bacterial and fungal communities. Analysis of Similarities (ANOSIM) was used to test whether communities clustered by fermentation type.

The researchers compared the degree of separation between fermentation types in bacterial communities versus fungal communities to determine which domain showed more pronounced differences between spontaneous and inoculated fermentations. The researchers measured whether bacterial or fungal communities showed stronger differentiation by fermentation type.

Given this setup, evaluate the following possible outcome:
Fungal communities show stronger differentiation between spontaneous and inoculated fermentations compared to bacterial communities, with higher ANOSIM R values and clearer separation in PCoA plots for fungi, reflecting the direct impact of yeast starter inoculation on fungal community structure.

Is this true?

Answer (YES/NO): YES